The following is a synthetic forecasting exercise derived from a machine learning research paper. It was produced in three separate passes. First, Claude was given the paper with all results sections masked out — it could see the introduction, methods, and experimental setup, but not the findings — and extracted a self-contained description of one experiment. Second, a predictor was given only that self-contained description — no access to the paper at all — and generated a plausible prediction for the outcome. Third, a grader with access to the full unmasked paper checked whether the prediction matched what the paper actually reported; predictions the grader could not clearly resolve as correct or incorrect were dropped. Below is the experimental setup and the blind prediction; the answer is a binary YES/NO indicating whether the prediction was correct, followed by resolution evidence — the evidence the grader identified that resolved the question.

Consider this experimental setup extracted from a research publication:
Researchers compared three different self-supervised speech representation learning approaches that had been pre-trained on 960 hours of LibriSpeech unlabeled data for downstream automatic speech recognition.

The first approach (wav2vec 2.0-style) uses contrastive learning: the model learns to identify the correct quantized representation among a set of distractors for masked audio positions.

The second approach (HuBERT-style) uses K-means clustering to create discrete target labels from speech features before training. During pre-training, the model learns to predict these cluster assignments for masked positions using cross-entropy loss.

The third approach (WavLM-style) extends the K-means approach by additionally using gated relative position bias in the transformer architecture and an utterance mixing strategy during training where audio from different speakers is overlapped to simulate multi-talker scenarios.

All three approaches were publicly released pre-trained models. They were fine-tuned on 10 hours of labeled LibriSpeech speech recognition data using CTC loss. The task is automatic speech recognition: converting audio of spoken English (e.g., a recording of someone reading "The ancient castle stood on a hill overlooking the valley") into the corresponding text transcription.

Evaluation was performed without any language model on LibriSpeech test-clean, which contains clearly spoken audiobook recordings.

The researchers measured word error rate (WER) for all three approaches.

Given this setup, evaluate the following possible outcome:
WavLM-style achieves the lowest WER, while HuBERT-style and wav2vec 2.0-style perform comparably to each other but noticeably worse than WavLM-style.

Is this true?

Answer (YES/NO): NO